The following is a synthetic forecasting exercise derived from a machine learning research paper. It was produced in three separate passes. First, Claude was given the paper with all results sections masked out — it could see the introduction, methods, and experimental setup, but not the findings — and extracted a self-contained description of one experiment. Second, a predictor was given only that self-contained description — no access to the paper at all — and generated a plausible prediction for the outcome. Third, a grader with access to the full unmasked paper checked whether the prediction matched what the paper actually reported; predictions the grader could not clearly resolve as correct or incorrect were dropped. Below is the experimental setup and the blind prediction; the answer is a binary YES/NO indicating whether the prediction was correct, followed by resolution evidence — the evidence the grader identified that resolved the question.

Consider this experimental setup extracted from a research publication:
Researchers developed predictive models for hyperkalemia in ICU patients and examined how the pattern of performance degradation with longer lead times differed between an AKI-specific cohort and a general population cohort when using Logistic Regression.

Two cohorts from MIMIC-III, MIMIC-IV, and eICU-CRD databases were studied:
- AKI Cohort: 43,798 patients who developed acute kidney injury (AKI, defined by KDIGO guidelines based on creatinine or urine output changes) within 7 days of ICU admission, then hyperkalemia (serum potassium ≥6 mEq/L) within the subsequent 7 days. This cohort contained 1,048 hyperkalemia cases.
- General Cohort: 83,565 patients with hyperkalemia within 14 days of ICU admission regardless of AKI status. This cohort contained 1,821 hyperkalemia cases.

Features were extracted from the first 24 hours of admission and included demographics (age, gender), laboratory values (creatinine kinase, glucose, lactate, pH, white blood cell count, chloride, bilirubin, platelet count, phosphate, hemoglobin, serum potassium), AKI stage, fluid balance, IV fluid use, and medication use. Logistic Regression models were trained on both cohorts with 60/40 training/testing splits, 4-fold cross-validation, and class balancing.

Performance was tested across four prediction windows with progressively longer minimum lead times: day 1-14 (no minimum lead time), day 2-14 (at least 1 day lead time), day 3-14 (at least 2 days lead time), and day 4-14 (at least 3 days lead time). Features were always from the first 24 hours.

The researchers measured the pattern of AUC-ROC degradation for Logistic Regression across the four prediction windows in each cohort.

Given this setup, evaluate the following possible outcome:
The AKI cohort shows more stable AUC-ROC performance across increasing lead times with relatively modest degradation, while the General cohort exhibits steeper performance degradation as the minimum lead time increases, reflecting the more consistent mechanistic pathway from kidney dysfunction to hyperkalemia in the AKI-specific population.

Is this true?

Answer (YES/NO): NO